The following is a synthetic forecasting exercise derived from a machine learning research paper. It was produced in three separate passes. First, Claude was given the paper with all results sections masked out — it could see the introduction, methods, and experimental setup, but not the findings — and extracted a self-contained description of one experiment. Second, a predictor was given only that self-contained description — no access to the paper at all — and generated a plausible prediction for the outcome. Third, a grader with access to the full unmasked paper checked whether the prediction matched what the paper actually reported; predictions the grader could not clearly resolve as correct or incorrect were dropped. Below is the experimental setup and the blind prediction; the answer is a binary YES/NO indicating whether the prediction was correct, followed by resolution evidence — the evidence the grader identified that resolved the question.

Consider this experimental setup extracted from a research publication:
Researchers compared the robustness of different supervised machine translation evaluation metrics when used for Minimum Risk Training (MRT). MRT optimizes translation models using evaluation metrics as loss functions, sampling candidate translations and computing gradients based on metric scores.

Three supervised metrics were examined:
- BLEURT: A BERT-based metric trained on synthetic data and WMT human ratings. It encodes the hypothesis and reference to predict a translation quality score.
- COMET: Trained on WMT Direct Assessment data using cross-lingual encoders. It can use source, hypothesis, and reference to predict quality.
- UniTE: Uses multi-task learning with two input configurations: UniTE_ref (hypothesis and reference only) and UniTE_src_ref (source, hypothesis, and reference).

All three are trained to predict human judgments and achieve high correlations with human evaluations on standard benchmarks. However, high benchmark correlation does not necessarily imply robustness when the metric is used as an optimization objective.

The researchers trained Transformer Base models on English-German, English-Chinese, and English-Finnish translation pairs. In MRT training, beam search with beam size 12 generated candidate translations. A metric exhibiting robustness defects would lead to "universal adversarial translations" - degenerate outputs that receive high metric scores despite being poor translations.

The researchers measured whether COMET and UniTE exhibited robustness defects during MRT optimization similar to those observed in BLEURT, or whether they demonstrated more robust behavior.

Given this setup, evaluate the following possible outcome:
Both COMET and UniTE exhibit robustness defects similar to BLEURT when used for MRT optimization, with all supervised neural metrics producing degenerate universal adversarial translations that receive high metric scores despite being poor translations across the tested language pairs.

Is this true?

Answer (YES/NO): NO